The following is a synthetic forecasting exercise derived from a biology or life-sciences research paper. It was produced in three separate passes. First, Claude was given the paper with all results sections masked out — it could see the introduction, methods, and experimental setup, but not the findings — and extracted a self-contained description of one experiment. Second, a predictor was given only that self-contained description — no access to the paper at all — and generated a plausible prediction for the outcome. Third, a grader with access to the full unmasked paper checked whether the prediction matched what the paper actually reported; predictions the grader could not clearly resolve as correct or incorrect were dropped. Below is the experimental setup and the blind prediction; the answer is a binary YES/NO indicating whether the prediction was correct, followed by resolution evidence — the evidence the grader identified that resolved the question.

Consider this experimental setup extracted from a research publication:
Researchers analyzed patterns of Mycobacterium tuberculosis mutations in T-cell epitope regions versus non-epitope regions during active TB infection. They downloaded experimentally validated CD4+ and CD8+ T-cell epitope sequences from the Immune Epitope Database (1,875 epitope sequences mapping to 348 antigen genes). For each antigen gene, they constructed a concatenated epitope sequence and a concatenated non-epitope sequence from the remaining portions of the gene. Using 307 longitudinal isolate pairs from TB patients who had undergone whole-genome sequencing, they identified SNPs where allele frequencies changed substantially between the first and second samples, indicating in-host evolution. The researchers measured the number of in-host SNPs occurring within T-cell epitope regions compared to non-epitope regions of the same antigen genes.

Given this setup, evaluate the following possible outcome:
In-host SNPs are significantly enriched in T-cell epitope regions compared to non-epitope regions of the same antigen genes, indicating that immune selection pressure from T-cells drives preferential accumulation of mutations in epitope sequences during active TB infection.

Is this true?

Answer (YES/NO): NO